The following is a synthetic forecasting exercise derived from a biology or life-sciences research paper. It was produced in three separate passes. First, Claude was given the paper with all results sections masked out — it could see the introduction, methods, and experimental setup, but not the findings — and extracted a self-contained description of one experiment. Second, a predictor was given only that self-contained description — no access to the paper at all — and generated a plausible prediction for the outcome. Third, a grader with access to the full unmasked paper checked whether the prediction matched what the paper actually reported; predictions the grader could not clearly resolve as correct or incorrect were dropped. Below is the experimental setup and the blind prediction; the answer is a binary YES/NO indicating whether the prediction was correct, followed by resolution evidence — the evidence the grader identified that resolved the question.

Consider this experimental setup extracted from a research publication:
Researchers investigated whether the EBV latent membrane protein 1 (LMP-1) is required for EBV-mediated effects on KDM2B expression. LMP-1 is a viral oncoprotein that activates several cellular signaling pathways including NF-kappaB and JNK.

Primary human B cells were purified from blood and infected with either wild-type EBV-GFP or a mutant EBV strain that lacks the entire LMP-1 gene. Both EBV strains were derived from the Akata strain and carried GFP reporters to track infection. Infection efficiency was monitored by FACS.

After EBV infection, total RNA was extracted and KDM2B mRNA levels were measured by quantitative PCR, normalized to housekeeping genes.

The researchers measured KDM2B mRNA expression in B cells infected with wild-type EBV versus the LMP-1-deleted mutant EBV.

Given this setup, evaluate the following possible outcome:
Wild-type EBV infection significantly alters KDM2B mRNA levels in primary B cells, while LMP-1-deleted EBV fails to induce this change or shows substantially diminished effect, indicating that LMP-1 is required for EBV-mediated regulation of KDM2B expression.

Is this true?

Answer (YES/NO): NO